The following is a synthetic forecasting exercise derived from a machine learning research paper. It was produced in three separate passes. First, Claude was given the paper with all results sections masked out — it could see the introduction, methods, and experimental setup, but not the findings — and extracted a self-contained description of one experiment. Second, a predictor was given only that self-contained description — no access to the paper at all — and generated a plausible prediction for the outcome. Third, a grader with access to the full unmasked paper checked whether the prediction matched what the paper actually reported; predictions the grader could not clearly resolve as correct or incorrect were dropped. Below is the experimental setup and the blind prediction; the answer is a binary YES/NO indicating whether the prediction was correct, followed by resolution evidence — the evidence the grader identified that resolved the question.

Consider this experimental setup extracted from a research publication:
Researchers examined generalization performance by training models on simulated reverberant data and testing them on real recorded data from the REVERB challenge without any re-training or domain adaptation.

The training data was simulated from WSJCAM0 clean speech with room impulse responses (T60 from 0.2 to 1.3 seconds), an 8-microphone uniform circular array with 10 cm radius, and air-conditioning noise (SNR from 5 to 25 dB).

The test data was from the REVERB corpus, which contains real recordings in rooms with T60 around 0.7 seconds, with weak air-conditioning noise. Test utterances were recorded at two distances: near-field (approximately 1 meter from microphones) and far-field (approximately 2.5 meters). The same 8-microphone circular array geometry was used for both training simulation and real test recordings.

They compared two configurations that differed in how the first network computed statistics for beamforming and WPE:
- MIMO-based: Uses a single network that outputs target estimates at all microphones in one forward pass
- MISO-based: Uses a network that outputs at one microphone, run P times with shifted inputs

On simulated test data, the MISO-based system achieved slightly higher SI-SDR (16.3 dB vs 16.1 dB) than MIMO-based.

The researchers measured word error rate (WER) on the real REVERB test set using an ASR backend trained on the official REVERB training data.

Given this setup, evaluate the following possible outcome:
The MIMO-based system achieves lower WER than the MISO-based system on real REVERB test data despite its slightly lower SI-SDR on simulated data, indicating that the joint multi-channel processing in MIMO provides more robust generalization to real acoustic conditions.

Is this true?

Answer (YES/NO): YES